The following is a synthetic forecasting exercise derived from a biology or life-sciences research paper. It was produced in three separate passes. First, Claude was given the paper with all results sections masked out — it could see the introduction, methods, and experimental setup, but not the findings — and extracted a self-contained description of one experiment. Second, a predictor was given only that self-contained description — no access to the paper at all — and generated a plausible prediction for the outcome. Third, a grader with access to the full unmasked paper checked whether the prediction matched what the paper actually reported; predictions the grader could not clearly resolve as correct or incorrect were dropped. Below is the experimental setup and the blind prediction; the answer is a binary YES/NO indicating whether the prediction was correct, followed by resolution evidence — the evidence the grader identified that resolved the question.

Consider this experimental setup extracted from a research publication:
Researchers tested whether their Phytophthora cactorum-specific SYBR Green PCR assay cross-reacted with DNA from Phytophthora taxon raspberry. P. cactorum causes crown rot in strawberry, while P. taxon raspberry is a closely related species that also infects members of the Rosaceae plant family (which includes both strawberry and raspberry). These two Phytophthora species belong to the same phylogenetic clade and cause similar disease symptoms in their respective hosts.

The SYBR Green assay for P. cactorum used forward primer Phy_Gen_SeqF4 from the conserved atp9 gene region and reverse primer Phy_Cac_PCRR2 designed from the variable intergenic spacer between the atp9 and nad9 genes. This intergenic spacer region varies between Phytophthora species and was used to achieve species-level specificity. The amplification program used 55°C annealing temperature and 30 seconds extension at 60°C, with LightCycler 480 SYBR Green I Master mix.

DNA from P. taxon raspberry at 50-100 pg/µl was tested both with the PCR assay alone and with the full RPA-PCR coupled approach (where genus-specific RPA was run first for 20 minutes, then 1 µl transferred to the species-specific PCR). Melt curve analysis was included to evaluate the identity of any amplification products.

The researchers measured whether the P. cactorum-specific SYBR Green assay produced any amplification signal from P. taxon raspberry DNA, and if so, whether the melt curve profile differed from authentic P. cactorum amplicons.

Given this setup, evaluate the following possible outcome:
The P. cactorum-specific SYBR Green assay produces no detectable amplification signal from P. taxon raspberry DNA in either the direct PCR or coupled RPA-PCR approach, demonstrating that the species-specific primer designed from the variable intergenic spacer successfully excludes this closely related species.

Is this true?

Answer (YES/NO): YES